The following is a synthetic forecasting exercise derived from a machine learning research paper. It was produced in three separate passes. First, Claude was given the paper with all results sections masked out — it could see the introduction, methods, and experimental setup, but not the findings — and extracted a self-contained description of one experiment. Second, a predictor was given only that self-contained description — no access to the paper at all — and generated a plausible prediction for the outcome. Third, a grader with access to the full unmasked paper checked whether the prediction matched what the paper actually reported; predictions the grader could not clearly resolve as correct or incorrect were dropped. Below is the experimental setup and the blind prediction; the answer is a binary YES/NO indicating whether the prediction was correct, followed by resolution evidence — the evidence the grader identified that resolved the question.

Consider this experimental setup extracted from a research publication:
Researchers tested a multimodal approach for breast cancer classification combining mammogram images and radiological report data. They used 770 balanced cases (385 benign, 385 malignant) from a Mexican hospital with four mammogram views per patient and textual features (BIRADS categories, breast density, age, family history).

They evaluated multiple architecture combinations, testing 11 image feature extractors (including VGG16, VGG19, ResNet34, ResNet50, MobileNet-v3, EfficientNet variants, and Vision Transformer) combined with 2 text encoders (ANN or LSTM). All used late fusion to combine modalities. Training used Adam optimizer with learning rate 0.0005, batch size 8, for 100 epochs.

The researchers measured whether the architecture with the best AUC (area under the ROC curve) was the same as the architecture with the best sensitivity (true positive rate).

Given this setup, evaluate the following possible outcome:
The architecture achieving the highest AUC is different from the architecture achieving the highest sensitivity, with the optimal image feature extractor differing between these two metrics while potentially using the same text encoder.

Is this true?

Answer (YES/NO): NO